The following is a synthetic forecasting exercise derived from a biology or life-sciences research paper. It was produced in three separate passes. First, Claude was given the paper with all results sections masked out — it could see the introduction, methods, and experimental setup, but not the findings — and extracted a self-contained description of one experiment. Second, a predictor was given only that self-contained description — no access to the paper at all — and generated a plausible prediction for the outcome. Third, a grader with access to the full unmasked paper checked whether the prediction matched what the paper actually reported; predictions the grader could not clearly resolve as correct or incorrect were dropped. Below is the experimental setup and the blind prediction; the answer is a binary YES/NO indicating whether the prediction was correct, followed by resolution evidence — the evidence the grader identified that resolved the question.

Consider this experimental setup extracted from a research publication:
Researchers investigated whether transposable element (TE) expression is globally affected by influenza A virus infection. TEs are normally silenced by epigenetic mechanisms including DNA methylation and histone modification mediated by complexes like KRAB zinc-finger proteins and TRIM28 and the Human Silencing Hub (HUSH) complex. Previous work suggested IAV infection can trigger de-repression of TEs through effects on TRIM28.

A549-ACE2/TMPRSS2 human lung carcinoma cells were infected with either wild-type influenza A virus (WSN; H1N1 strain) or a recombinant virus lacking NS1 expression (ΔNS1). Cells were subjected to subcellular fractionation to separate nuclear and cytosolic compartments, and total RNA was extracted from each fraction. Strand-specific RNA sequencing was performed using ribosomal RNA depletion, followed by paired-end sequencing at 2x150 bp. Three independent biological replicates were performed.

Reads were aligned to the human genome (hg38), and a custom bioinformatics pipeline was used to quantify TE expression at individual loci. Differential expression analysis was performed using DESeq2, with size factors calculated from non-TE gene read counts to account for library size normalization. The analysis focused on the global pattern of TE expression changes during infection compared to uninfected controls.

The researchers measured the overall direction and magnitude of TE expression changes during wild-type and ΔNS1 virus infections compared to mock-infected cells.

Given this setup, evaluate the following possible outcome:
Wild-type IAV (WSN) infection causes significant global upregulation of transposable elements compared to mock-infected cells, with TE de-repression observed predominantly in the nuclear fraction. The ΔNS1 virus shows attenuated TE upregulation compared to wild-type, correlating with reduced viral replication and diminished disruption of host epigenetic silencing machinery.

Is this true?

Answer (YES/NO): NO